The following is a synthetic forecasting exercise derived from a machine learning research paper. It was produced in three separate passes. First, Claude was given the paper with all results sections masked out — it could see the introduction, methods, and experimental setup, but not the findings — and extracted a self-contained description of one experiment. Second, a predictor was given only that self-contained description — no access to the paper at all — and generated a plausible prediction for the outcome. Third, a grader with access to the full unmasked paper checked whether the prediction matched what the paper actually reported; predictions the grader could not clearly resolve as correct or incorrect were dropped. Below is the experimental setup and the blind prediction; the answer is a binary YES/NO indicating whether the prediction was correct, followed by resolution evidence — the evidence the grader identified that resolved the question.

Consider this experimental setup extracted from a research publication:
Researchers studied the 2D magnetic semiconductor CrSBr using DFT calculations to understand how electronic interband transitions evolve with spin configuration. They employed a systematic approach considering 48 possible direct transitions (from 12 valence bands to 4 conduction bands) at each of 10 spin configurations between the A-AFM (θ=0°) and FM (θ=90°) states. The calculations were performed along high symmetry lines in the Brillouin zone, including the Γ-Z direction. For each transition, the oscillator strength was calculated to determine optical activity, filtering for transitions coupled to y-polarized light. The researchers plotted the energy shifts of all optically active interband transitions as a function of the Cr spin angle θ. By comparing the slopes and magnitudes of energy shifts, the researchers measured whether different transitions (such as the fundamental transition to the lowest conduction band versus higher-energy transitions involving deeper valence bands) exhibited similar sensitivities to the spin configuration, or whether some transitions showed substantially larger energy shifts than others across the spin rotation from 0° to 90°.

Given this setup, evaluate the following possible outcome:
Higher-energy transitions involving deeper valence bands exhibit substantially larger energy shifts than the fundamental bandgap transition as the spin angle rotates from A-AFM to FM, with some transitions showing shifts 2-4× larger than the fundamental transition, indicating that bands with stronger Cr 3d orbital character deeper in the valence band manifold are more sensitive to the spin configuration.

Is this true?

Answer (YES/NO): NO